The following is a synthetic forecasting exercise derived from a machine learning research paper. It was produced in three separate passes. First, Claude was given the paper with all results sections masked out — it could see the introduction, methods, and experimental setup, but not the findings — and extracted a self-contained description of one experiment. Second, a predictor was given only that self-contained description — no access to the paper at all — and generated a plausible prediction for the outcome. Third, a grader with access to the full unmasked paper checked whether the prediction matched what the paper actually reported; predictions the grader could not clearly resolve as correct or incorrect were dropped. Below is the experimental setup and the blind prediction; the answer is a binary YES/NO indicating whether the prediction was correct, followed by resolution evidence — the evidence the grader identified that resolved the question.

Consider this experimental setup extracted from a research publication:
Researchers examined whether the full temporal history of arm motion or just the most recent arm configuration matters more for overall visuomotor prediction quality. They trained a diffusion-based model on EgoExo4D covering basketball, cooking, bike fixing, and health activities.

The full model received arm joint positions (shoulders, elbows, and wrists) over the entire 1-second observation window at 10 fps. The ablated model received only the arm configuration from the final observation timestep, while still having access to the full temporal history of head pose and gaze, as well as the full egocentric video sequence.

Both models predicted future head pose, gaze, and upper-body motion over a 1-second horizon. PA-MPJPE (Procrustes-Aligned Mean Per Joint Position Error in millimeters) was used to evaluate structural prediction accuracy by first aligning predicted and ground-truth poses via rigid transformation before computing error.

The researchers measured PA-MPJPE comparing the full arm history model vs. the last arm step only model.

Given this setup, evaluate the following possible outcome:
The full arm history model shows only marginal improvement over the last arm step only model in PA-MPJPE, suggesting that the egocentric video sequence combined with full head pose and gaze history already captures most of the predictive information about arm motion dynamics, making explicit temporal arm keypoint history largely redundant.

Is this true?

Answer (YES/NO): NO